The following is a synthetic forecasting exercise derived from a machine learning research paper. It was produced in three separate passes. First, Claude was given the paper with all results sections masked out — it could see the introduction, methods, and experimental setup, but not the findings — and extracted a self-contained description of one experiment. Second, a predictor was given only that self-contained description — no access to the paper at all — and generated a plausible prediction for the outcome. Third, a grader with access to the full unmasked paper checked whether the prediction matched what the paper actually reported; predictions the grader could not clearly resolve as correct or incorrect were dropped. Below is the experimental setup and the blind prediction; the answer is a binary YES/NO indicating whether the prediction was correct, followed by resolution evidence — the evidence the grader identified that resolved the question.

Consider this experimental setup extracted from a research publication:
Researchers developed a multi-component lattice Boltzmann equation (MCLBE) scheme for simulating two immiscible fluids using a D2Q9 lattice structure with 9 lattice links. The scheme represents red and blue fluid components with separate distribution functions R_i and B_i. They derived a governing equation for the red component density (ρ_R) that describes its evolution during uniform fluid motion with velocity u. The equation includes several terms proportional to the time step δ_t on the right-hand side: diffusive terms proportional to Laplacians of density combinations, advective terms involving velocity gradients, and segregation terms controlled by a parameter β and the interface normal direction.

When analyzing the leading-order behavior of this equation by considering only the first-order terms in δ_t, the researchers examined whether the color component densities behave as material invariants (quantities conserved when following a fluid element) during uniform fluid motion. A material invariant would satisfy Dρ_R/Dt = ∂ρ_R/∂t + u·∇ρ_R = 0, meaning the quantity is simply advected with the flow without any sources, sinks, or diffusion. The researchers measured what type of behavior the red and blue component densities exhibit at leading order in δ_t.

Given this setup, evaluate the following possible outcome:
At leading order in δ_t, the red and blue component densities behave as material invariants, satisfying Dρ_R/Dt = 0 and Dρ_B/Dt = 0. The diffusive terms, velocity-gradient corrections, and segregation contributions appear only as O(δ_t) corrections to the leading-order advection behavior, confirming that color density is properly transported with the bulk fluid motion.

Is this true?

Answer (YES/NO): YES